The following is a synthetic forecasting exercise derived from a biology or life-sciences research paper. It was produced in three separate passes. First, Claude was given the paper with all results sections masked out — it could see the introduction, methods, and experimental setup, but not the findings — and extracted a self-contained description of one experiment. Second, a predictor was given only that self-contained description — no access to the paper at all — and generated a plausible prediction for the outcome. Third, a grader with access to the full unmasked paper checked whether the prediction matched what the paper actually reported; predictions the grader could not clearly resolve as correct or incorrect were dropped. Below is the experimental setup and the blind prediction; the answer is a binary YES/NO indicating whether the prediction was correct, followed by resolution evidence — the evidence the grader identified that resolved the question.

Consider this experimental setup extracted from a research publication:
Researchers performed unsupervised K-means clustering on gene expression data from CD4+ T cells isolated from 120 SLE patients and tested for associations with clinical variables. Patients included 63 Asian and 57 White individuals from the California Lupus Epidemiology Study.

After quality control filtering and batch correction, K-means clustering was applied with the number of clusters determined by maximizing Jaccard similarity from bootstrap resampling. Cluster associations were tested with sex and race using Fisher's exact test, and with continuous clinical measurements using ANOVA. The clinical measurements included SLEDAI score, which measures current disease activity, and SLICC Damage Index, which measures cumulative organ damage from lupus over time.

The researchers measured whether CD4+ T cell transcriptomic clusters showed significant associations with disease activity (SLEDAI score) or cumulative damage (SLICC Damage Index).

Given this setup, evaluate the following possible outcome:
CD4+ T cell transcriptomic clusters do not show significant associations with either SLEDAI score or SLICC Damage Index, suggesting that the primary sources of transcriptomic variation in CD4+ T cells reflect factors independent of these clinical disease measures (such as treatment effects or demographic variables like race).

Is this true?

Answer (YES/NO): NO